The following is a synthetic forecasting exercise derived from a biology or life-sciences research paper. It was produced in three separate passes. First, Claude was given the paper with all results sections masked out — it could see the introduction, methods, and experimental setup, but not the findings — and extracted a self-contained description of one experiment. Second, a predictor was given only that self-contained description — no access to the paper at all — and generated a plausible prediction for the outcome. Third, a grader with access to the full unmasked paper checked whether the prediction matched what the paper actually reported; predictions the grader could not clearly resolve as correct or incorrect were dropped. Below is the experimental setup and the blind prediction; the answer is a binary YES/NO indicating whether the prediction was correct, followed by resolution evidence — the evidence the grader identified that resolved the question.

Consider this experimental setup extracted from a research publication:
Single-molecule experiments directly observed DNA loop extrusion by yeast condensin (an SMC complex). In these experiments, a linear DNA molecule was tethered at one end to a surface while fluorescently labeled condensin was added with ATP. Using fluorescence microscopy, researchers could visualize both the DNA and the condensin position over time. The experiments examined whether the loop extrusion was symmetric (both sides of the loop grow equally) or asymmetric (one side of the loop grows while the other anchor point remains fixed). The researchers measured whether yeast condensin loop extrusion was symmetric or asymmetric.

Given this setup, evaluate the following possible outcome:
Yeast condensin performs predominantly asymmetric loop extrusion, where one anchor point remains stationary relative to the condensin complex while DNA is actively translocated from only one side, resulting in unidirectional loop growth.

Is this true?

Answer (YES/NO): YES